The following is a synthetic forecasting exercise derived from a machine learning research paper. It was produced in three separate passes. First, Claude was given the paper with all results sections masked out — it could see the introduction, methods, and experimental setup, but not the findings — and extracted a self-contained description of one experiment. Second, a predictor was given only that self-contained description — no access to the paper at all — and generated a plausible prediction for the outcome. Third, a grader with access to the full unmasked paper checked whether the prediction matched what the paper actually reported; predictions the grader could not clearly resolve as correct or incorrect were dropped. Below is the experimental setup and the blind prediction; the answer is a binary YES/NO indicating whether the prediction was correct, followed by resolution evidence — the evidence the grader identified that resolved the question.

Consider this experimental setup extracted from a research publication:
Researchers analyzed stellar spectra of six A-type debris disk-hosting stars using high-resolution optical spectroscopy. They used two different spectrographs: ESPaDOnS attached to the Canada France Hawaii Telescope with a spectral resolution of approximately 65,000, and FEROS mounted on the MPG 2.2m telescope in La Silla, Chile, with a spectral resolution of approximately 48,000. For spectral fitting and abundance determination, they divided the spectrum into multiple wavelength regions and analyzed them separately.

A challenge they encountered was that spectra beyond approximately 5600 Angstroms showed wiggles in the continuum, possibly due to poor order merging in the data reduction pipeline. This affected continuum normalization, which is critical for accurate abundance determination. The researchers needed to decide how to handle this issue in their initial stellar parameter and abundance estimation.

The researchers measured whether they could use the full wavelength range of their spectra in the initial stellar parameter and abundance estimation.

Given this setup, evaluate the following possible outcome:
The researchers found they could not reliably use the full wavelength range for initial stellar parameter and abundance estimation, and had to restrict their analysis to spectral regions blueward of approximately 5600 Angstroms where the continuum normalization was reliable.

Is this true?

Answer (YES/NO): YES